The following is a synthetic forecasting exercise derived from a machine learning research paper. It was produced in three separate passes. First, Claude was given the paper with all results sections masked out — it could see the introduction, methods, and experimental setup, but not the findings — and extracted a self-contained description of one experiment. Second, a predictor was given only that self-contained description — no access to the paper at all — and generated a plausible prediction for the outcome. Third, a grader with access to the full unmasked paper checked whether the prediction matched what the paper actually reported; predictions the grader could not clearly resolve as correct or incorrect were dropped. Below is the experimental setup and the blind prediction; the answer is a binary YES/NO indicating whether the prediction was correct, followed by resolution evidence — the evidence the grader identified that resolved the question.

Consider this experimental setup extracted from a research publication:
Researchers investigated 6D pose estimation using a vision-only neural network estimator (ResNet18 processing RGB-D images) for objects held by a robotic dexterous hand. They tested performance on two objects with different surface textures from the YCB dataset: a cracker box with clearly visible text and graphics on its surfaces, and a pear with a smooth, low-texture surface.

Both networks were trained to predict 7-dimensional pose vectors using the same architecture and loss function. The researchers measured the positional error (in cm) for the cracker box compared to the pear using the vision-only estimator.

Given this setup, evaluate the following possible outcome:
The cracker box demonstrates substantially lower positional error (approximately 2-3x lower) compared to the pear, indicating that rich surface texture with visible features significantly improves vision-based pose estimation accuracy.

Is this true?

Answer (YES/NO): YES